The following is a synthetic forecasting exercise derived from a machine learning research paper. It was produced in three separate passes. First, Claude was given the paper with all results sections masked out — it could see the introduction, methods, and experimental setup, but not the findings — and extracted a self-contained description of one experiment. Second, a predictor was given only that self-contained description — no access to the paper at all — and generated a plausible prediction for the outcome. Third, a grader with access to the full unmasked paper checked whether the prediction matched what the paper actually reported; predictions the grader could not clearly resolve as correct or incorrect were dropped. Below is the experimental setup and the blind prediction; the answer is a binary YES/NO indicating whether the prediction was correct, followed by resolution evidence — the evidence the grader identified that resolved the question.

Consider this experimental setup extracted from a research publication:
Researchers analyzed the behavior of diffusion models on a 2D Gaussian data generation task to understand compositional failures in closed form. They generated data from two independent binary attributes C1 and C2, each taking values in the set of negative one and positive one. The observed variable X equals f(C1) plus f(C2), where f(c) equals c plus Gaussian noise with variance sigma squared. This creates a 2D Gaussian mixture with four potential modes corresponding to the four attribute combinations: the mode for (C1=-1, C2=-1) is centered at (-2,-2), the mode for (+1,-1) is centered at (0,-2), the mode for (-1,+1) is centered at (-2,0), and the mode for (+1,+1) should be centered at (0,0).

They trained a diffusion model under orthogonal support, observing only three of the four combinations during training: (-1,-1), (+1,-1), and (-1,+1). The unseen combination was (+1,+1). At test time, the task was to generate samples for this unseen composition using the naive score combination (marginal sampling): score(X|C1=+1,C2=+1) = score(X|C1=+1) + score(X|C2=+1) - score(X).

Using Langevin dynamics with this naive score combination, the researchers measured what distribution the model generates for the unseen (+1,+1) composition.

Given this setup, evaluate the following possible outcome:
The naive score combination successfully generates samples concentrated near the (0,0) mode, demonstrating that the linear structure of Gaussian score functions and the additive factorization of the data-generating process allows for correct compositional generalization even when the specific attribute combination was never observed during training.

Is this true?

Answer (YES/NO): NO